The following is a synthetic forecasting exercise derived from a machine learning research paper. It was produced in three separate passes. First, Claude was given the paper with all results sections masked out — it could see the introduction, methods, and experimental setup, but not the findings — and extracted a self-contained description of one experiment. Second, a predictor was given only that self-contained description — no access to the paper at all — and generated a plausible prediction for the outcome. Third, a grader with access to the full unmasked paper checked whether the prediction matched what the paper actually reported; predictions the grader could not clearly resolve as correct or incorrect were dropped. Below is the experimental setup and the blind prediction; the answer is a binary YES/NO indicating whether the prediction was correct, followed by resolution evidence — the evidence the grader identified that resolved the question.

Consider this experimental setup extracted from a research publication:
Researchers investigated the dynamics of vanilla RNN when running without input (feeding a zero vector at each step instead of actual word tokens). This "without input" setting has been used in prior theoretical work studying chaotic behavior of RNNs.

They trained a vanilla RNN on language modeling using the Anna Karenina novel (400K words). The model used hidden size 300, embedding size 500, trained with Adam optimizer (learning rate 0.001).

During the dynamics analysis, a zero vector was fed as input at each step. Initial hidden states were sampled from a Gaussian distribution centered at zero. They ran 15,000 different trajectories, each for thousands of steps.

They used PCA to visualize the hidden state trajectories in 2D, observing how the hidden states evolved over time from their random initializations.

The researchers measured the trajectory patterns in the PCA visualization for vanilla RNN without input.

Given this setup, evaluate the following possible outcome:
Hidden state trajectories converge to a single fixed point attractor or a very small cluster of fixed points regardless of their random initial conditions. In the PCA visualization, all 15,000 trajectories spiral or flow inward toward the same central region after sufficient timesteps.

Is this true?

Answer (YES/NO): YES